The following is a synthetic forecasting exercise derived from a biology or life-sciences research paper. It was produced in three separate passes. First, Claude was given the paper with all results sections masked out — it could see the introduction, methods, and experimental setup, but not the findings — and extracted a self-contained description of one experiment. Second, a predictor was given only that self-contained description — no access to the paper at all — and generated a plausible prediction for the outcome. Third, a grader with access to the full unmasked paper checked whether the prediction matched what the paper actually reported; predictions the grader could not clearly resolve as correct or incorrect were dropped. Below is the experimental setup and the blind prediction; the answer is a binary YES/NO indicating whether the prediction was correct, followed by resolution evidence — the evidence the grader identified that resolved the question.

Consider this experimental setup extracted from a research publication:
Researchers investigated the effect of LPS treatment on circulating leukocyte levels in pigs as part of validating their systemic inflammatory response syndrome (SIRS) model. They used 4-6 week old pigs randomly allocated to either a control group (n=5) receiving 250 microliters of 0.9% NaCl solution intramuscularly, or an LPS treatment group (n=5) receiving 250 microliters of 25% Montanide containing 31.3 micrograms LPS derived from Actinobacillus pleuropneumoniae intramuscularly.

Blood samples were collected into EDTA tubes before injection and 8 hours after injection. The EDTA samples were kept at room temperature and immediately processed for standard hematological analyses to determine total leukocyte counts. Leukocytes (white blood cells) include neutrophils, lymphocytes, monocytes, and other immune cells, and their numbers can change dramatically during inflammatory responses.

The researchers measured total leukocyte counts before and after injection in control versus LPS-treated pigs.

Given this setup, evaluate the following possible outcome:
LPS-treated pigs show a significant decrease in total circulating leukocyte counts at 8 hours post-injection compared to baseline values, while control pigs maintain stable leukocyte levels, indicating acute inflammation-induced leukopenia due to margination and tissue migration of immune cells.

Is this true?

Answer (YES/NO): NO